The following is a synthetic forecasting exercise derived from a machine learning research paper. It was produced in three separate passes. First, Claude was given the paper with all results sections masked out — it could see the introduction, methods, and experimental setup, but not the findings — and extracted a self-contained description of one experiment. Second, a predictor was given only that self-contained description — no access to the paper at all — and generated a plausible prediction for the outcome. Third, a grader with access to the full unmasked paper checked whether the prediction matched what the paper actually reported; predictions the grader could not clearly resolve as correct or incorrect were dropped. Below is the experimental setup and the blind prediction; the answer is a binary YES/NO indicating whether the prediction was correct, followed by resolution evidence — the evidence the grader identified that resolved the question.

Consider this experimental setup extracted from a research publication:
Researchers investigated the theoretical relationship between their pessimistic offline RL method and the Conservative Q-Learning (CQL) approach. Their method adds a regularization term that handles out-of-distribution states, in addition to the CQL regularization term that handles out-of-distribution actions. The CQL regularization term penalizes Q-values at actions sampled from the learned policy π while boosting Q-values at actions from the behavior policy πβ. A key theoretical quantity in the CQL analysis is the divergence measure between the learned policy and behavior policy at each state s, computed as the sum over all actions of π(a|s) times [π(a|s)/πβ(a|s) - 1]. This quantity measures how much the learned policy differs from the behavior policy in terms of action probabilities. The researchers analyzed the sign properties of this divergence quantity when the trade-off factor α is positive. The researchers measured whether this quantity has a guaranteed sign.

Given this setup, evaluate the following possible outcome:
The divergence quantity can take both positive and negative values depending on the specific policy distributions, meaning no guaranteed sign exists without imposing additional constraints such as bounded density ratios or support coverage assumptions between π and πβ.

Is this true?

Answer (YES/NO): NO